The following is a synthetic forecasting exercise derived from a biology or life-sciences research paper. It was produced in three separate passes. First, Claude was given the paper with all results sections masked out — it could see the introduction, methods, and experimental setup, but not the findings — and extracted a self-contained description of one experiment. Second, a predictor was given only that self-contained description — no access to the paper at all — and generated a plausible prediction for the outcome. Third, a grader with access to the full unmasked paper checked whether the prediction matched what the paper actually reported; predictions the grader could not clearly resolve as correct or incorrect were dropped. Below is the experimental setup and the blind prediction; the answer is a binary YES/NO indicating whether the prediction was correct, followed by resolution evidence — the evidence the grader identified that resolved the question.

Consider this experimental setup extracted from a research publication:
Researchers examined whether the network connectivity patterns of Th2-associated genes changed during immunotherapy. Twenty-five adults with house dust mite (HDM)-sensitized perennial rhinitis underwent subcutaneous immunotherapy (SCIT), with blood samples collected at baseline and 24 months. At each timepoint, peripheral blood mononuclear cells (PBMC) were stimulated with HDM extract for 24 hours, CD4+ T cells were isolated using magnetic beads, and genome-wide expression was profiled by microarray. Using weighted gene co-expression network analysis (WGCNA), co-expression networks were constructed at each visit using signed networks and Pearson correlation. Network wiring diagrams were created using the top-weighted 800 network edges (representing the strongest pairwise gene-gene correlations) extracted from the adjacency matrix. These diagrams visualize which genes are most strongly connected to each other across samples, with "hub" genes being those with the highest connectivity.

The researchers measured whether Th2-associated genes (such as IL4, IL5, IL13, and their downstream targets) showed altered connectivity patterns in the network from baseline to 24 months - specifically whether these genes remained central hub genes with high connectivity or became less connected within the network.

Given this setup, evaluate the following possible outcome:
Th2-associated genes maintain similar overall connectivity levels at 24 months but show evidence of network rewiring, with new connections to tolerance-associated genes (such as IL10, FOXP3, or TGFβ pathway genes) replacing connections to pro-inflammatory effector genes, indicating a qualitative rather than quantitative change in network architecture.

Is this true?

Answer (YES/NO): NO